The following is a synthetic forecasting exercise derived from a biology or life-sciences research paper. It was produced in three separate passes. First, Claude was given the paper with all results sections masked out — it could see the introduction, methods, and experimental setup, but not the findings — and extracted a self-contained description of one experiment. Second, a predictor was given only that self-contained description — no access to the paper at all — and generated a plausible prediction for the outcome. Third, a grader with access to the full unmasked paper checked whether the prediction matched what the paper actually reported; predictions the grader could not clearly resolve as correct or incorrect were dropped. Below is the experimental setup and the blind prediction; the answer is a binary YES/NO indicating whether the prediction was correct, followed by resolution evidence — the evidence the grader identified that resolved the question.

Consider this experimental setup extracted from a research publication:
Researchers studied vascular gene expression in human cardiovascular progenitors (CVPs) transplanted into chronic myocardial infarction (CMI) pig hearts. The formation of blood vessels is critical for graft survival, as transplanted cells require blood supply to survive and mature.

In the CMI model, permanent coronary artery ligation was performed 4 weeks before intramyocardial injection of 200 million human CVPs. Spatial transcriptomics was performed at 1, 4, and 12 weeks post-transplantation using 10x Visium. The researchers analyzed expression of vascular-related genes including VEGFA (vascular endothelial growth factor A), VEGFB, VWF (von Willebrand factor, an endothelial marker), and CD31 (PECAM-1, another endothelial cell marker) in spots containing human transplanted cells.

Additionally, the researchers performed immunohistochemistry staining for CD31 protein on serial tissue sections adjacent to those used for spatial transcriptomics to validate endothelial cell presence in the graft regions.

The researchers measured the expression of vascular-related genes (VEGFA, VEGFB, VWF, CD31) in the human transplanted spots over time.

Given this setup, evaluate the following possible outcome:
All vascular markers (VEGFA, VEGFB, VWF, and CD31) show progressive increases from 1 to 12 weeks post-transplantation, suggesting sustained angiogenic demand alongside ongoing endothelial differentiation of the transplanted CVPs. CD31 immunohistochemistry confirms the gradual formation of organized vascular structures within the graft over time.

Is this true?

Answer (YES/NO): NO